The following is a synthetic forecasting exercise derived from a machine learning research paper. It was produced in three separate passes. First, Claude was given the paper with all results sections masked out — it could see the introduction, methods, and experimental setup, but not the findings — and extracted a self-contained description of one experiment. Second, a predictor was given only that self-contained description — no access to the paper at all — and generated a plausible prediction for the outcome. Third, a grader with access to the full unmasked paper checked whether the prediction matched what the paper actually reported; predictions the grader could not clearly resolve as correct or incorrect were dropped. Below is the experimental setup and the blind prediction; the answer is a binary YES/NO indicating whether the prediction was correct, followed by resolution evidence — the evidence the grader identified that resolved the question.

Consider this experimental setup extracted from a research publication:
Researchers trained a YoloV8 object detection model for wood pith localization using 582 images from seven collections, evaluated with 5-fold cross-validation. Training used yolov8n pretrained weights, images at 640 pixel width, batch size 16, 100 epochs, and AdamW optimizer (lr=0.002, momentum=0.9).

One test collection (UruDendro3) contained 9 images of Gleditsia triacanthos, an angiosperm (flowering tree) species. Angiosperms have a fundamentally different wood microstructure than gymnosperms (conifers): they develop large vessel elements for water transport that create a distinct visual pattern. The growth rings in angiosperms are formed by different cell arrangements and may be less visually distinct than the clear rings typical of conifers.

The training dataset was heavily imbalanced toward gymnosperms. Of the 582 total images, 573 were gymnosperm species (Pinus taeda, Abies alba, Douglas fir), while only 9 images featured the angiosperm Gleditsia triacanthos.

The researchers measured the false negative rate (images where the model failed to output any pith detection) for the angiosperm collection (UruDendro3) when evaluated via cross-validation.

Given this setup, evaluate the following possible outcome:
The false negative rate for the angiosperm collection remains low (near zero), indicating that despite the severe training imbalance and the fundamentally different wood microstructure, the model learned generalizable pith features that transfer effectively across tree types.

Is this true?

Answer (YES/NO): YES